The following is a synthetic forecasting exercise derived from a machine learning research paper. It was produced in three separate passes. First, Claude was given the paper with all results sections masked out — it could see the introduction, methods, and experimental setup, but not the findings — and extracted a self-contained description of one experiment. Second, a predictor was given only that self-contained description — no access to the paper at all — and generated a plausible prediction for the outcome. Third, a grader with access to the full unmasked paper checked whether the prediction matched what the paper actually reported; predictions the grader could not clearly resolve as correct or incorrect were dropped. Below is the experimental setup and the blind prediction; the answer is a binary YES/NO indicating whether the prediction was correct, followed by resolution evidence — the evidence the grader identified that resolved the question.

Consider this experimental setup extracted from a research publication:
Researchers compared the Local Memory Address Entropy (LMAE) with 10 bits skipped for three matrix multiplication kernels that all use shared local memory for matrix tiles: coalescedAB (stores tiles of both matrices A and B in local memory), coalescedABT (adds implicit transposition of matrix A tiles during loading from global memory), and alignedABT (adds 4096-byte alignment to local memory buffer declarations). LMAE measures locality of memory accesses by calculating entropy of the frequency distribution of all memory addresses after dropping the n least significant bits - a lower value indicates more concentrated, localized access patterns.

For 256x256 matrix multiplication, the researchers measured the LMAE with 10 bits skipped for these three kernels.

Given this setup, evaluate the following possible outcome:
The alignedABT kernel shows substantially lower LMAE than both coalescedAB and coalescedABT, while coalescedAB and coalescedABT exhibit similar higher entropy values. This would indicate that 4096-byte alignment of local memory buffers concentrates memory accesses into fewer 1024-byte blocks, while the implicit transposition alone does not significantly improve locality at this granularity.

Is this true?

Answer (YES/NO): NO